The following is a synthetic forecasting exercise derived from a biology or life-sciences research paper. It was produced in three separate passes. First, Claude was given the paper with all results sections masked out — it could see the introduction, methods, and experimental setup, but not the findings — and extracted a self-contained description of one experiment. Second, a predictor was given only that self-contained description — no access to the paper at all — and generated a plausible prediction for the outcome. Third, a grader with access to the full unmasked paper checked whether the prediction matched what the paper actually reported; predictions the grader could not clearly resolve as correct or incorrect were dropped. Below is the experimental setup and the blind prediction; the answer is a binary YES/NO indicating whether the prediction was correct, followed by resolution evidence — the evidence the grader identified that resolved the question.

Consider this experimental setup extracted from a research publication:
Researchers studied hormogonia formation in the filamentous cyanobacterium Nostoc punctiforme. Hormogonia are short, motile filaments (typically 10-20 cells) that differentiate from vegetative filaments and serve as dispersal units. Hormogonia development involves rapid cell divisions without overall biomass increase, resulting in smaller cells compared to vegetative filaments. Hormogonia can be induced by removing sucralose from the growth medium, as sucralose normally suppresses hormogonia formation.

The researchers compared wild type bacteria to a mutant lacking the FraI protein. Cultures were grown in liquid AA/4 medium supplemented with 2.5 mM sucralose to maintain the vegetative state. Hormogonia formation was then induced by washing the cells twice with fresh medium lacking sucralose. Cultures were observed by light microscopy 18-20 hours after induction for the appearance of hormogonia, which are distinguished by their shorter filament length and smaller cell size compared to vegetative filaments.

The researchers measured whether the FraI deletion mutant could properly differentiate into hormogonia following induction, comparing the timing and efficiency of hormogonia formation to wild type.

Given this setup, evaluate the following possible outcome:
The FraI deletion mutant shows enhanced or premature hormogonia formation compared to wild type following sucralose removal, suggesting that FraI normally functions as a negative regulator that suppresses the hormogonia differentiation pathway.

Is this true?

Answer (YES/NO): NO